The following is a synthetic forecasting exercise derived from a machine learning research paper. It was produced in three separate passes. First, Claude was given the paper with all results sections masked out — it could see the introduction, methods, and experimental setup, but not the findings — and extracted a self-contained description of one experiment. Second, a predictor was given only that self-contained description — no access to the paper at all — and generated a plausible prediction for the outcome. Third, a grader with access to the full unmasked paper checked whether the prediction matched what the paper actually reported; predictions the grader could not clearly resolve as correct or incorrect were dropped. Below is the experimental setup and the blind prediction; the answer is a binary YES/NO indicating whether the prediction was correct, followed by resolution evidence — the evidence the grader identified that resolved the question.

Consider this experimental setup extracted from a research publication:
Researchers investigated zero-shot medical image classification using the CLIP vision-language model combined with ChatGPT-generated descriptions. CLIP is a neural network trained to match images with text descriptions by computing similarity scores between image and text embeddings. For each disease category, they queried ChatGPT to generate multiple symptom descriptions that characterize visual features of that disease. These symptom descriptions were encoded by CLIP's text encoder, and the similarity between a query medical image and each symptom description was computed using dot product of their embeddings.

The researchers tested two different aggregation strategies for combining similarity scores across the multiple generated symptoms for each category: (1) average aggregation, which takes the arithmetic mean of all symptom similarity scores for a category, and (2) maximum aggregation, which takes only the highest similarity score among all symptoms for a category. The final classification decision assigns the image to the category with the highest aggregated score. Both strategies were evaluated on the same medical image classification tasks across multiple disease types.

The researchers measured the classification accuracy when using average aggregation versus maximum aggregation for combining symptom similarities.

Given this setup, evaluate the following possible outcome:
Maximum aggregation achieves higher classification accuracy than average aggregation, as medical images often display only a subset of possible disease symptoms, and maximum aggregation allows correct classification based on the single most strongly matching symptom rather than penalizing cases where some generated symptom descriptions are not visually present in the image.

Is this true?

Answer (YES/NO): NO